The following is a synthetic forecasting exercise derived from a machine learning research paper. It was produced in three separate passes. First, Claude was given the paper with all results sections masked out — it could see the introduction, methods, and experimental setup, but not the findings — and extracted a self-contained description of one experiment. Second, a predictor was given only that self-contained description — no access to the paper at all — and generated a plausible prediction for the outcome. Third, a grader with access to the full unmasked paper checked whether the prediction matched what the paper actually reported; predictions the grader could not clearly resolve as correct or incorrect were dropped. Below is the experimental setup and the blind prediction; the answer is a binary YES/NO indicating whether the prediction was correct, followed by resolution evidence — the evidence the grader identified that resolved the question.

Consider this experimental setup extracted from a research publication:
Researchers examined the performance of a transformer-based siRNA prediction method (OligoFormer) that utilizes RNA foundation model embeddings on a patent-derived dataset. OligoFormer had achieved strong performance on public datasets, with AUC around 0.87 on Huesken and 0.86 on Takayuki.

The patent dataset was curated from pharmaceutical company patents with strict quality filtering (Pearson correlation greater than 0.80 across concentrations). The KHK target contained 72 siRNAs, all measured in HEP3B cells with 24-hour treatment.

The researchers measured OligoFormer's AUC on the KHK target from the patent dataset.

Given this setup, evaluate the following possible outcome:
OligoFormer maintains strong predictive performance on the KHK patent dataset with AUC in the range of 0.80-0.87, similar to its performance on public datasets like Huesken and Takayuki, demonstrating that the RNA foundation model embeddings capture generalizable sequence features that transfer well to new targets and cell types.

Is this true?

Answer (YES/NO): NO